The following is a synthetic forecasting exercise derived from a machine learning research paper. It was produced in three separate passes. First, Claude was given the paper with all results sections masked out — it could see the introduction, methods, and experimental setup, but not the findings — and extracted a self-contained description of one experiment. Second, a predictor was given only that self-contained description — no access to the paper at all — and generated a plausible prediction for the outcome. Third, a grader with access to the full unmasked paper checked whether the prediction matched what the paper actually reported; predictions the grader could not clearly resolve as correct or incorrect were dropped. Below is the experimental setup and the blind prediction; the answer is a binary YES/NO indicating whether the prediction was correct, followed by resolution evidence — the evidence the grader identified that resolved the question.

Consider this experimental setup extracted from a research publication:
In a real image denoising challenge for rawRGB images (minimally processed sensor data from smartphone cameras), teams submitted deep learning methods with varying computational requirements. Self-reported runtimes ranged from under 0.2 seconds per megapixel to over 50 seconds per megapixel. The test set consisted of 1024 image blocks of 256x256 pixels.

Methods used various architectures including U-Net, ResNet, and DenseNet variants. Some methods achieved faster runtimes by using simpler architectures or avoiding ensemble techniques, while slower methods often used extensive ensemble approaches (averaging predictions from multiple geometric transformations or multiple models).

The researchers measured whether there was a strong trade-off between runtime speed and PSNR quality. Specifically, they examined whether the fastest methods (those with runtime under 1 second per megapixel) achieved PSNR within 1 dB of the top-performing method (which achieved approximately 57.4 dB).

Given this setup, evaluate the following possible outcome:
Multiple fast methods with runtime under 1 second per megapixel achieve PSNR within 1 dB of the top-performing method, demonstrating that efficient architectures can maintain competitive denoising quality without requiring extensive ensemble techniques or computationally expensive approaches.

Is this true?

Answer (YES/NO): NO